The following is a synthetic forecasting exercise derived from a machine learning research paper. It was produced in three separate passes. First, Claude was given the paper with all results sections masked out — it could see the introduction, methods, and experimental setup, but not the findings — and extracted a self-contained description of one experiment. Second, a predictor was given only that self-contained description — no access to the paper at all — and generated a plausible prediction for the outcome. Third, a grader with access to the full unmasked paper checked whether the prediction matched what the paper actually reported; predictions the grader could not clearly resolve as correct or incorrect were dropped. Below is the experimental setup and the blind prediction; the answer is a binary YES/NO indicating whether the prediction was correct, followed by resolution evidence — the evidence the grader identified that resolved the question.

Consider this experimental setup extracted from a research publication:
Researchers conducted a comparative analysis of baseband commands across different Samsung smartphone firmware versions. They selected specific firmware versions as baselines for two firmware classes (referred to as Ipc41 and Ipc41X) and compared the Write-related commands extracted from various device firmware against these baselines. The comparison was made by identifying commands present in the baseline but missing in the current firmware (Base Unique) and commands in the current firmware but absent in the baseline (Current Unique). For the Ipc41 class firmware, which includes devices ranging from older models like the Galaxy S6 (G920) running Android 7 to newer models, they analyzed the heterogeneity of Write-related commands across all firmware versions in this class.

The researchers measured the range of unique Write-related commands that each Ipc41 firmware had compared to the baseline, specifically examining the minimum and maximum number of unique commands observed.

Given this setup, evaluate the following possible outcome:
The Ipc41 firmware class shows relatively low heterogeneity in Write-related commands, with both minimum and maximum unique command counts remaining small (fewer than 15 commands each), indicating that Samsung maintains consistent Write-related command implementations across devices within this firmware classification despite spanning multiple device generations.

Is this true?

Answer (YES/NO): NO